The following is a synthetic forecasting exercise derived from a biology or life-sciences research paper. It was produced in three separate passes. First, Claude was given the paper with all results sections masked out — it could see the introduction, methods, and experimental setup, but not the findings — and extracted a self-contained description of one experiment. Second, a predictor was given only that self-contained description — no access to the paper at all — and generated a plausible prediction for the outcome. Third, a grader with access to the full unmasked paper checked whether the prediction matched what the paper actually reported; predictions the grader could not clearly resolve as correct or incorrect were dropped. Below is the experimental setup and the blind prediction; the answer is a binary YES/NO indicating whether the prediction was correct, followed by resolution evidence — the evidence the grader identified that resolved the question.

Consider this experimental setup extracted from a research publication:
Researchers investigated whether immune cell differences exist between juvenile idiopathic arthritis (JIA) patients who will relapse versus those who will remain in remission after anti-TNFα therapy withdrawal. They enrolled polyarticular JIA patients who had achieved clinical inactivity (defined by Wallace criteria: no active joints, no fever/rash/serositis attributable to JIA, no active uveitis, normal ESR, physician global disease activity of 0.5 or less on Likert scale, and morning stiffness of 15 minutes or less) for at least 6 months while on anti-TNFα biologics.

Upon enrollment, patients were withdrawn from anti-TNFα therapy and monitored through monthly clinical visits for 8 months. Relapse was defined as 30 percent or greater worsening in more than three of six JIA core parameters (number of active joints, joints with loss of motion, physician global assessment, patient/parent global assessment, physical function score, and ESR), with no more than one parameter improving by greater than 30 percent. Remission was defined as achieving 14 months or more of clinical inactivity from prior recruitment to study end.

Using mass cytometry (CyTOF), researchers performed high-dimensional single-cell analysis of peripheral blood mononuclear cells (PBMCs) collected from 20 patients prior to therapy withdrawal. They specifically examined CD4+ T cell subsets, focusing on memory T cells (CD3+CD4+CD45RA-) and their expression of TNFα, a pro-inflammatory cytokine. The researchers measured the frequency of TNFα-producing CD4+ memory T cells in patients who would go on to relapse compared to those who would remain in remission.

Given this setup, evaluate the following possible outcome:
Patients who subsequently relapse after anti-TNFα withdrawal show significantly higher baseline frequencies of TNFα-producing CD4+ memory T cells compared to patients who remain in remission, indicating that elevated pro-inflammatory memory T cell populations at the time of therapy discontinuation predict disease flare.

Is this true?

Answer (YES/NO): YES